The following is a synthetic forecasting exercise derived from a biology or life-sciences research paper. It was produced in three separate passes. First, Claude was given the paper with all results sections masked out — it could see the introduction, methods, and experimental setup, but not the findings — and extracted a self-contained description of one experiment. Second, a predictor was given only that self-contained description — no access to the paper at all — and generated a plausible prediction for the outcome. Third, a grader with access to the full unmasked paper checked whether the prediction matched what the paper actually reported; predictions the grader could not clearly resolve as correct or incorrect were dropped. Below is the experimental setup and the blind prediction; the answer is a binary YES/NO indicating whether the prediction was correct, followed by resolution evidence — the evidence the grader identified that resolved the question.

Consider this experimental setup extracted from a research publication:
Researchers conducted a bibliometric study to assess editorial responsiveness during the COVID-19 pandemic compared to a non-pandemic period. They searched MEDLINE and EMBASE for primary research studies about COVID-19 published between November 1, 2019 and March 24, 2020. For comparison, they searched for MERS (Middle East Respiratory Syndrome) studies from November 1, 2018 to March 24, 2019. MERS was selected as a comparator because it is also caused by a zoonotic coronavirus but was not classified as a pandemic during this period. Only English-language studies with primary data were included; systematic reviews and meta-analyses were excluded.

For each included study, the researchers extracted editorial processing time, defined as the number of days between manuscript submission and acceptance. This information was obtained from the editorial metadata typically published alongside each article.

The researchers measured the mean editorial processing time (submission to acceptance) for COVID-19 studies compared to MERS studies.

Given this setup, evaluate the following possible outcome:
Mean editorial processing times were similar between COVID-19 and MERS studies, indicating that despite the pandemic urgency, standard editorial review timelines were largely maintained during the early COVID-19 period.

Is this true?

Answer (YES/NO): NO